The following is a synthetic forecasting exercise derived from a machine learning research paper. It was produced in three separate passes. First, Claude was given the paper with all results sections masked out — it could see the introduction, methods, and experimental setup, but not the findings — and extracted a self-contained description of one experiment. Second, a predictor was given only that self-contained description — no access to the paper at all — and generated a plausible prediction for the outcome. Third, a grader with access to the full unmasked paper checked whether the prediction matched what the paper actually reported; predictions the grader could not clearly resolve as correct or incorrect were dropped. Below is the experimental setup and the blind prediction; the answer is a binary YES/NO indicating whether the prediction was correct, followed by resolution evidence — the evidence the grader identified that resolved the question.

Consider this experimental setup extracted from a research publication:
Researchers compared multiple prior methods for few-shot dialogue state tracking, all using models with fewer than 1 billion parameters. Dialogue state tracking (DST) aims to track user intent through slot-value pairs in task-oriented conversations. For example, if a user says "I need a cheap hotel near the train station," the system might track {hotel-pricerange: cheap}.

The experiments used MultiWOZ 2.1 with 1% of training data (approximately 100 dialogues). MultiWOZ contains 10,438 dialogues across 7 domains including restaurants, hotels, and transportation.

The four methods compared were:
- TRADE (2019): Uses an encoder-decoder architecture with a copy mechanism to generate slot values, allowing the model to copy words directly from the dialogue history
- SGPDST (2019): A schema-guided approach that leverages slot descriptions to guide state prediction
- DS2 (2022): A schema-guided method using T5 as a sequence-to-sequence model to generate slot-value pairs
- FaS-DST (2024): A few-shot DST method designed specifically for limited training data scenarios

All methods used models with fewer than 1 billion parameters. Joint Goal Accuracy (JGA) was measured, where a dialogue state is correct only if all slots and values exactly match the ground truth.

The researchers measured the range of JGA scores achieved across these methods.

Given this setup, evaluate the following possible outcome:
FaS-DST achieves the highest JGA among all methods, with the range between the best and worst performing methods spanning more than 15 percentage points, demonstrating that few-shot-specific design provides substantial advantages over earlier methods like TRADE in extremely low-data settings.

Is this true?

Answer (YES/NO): YES